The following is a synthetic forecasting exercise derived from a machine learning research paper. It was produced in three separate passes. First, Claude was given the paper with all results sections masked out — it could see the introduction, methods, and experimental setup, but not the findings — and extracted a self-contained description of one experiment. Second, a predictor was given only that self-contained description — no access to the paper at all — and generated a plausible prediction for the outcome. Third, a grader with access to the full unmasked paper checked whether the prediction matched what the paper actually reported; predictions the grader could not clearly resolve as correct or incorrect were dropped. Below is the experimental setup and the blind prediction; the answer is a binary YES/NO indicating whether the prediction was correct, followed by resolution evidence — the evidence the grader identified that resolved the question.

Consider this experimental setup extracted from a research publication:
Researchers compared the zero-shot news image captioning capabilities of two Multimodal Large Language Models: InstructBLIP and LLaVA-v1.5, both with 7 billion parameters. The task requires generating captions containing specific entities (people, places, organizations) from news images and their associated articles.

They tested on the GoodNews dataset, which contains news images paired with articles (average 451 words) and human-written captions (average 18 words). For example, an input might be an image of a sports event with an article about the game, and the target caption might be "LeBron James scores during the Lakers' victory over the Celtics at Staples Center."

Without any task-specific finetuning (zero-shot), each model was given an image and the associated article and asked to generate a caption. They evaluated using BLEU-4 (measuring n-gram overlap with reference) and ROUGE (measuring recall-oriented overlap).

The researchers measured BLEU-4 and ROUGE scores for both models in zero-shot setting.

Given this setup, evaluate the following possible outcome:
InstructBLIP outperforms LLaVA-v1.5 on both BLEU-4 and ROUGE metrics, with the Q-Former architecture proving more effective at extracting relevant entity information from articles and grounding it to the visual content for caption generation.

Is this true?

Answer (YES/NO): NO